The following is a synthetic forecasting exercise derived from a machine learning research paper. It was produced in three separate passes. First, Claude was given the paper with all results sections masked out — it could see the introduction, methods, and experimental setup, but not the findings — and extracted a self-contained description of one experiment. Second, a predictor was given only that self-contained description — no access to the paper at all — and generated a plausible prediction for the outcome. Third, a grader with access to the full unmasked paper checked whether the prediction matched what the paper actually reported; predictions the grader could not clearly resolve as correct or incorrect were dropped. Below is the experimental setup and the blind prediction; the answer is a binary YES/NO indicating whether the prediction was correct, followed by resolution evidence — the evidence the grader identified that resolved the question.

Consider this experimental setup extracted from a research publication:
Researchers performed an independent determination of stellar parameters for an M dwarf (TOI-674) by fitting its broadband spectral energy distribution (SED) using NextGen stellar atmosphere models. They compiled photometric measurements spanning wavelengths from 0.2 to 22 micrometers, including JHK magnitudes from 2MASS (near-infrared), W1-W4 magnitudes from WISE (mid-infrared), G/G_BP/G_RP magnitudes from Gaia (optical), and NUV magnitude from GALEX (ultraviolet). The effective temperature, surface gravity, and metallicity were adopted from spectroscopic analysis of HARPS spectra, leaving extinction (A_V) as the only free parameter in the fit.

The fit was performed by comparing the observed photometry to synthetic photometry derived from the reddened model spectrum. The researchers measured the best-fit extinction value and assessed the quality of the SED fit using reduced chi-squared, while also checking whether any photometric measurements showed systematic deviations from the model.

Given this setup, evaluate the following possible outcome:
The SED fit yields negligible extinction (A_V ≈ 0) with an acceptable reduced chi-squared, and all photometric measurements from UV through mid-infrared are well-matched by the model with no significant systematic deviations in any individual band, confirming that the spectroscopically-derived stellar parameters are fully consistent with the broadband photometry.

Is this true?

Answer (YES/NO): NO